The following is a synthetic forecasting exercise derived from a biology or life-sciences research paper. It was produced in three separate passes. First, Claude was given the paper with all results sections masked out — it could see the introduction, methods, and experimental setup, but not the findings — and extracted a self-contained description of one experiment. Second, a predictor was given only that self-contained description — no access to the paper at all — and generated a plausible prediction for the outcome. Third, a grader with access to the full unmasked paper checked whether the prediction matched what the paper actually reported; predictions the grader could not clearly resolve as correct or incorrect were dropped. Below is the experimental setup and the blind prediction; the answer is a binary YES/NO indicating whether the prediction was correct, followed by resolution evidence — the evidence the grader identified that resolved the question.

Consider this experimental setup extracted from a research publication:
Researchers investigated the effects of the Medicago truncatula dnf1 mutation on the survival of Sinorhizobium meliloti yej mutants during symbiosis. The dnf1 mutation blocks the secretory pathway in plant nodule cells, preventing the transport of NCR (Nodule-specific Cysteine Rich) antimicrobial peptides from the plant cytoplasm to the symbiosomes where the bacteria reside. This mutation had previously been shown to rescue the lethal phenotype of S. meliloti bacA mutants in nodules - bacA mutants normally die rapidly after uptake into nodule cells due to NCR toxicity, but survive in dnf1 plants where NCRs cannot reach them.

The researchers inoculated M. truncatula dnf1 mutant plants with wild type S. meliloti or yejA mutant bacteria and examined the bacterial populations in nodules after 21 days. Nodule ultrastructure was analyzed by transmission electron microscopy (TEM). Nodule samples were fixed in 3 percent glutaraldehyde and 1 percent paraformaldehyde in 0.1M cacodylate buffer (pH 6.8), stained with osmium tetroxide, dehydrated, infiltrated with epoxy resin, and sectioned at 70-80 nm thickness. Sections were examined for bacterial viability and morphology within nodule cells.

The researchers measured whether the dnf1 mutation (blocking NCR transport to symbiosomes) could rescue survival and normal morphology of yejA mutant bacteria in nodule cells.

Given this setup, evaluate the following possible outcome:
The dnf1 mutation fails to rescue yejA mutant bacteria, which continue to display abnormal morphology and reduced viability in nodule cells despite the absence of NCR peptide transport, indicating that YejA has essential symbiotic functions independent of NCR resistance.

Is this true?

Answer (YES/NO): NO